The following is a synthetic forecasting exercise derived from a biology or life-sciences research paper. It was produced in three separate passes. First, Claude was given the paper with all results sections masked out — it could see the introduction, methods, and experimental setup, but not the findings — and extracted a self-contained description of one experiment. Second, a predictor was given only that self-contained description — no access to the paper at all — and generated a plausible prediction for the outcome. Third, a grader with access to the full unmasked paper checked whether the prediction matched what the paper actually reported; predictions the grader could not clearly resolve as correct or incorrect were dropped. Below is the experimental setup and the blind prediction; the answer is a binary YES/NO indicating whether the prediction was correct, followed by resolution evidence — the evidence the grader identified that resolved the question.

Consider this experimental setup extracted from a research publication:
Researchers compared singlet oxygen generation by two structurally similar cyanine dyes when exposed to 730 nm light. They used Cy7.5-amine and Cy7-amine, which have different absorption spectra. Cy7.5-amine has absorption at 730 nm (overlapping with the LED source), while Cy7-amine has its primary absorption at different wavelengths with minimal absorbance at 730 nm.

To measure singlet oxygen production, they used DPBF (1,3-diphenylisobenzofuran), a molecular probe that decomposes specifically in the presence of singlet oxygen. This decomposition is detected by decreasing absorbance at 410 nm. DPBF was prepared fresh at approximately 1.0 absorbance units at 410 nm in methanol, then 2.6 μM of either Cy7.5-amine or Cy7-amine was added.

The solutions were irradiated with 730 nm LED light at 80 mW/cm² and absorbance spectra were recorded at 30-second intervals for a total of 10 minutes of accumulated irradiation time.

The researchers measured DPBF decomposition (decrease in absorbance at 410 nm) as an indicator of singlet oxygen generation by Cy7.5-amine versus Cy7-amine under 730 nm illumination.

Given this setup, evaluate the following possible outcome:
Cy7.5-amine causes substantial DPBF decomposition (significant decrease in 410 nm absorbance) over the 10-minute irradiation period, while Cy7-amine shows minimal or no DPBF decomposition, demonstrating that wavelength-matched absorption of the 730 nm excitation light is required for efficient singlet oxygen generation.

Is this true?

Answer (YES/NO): NO